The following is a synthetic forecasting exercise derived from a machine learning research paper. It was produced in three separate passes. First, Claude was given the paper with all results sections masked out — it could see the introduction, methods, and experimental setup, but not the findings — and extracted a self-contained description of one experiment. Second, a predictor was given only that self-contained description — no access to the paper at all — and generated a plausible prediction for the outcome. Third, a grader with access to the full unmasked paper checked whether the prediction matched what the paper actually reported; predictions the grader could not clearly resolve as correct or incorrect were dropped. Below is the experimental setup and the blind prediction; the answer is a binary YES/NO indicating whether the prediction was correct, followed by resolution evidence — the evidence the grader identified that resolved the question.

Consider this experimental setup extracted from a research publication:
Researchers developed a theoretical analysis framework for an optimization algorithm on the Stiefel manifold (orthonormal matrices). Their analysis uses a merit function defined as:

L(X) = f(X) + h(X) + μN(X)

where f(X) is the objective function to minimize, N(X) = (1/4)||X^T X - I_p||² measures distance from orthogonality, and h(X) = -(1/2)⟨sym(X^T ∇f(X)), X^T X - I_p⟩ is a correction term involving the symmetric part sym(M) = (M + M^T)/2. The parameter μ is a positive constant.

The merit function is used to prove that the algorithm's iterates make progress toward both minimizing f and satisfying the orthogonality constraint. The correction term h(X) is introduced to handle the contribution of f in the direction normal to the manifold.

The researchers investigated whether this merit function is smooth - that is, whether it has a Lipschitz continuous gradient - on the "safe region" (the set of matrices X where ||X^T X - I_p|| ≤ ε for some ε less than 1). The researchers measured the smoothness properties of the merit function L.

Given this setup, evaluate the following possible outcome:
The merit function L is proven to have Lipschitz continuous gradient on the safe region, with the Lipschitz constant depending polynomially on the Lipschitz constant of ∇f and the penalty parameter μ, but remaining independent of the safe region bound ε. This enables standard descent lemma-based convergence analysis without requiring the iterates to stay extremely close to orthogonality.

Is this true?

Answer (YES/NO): NO